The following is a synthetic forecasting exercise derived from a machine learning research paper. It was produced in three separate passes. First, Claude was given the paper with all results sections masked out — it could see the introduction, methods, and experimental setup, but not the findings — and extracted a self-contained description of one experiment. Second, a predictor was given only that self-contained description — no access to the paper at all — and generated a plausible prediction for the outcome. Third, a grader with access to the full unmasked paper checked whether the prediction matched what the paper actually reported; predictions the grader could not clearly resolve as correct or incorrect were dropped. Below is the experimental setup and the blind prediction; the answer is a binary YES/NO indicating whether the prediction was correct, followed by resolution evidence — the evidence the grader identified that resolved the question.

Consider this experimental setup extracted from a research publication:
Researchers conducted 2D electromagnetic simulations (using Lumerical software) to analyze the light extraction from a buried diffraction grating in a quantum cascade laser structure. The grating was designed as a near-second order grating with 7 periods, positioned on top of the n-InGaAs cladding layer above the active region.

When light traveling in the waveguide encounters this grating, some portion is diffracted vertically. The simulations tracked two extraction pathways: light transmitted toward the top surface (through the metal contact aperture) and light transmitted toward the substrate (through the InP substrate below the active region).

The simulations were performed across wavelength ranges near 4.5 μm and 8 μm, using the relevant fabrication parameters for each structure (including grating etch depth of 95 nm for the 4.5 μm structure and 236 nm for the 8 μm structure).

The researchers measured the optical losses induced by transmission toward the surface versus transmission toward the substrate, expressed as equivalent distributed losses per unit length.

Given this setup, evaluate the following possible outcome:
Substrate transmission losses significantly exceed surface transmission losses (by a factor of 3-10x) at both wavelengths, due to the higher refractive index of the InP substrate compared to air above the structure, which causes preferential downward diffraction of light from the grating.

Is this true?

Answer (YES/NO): YES